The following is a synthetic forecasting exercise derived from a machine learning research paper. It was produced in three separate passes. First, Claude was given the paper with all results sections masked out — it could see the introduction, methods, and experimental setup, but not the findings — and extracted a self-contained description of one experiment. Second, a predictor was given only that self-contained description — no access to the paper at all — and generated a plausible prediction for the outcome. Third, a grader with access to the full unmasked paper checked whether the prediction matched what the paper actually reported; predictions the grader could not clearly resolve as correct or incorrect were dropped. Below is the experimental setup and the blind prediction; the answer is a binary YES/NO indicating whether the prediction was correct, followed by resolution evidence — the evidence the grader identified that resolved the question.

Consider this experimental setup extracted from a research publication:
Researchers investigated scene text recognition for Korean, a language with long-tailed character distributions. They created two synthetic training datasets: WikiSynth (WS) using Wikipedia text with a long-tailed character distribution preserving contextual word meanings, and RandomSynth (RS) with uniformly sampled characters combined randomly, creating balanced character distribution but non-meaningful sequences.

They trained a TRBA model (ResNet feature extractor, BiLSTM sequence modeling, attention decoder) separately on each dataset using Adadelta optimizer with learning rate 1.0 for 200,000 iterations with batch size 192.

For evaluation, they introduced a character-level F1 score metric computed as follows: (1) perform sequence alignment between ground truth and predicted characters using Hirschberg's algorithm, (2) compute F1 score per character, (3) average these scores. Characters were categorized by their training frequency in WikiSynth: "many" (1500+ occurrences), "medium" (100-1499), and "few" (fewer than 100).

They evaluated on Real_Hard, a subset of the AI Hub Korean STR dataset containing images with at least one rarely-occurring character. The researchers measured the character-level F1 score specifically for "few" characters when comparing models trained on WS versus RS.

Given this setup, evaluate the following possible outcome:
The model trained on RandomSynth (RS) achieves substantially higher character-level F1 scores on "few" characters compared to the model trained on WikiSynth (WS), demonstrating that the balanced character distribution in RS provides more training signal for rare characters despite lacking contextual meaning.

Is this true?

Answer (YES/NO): YES